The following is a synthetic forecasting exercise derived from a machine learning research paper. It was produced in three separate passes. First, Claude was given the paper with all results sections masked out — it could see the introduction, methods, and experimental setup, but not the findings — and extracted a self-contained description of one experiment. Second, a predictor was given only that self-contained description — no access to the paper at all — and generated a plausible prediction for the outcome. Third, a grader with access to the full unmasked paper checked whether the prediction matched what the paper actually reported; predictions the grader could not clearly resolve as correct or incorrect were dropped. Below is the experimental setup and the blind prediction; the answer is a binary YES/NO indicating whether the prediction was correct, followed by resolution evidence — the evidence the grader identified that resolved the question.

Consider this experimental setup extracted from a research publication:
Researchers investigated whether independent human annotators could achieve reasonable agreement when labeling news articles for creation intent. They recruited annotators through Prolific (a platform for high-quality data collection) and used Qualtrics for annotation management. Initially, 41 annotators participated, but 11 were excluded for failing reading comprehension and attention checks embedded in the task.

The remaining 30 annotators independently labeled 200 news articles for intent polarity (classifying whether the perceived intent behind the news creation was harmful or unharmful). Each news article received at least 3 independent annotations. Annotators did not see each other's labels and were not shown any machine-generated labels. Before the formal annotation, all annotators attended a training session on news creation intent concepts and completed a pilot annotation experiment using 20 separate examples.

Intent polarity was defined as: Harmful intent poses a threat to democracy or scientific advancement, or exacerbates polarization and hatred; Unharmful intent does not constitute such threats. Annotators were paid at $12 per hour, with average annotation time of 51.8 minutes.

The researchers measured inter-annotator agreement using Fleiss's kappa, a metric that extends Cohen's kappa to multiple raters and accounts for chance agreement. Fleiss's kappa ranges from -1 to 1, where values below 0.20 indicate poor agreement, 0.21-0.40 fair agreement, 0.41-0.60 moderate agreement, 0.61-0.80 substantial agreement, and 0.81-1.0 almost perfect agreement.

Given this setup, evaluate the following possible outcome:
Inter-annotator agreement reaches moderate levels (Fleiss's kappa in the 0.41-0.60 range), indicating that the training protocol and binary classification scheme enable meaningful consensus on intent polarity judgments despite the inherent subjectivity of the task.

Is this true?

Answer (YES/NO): NO